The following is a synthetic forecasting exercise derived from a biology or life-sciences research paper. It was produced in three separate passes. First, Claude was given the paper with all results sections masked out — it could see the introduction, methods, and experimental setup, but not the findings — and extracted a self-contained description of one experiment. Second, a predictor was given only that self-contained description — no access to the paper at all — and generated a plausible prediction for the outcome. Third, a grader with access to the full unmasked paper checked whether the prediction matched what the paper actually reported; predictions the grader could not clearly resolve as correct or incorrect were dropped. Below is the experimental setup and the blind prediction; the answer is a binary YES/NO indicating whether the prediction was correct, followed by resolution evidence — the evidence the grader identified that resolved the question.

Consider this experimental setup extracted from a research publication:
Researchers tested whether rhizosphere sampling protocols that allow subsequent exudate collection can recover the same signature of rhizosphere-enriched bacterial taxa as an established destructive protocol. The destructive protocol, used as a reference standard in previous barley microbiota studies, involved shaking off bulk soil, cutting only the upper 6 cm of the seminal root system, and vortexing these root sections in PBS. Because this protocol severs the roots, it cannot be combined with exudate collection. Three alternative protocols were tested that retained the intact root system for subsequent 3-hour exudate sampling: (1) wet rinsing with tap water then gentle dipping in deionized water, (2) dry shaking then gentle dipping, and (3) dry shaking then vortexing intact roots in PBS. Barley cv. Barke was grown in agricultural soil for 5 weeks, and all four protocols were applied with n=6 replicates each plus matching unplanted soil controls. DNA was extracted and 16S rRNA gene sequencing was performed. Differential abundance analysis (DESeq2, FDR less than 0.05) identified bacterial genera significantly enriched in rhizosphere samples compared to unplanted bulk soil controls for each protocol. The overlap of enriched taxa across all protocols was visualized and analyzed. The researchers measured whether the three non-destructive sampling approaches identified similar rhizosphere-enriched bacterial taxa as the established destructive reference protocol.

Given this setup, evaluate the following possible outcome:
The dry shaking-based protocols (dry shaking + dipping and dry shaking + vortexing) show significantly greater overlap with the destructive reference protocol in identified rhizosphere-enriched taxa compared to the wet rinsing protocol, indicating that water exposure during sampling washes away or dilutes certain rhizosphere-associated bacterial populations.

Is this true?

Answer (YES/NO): NO